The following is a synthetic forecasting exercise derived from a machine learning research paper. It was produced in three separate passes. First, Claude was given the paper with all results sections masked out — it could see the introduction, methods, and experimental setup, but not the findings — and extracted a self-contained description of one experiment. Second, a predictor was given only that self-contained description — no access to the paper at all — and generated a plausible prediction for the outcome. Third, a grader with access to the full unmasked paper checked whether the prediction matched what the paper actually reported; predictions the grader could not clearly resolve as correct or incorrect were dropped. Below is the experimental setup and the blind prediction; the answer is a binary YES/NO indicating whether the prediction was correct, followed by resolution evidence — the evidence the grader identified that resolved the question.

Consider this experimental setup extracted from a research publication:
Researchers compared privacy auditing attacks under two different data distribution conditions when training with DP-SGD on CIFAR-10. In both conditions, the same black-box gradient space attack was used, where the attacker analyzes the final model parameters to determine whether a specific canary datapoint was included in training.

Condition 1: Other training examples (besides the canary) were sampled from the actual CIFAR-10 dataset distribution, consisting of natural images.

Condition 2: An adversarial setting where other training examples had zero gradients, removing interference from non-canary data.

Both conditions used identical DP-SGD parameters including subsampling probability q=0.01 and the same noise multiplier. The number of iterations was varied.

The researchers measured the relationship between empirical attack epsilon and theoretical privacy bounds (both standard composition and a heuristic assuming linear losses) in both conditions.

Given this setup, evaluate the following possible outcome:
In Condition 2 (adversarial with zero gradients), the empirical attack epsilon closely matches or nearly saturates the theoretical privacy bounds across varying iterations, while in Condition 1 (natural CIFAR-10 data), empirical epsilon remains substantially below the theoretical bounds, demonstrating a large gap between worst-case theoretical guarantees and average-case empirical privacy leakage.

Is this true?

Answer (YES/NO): NO